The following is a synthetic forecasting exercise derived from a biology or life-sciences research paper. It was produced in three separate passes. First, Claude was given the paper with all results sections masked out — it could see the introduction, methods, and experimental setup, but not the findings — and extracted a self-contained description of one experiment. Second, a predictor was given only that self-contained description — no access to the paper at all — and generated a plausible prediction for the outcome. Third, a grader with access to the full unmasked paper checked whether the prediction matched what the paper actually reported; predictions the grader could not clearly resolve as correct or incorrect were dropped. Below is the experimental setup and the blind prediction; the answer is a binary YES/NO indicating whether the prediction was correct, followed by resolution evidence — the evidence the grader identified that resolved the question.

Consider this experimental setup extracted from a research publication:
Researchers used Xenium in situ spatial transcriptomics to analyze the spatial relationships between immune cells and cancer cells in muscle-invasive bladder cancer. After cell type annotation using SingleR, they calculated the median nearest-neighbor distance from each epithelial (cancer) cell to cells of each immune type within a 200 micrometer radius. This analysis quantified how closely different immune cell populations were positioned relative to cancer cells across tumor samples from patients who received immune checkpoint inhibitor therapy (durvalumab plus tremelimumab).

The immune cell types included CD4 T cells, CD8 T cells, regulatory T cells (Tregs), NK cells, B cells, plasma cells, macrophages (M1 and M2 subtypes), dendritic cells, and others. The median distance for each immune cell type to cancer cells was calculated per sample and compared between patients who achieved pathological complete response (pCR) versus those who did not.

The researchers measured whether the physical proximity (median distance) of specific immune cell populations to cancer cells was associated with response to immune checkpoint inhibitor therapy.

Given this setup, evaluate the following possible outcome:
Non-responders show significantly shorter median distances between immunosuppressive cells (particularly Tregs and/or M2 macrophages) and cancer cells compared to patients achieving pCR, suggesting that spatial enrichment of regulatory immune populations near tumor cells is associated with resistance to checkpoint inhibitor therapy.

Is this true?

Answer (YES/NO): NO